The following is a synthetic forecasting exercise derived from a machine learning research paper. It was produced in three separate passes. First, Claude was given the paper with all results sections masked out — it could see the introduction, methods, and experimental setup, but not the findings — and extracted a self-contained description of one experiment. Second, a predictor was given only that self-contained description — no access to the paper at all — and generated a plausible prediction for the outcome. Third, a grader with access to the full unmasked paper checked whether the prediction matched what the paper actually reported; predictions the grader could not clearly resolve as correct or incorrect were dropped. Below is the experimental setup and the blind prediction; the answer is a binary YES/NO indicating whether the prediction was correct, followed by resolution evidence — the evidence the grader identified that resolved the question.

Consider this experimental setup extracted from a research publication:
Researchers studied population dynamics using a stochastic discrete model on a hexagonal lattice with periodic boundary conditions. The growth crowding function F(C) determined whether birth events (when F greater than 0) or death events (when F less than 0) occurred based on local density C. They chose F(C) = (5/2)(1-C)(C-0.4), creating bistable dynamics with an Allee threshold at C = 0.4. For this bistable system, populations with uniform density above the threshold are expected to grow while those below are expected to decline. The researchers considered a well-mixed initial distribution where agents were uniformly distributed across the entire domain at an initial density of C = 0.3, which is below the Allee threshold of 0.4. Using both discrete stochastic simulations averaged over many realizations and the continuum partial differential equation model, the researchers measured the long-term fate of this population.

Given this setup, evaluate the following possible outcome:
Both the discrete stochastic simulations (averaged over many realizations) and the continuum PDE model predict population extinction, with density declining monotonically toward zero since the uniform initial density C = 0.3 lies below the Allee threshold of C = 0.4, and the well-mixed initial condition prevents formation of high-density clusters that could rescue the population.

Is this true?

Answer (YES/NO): YES